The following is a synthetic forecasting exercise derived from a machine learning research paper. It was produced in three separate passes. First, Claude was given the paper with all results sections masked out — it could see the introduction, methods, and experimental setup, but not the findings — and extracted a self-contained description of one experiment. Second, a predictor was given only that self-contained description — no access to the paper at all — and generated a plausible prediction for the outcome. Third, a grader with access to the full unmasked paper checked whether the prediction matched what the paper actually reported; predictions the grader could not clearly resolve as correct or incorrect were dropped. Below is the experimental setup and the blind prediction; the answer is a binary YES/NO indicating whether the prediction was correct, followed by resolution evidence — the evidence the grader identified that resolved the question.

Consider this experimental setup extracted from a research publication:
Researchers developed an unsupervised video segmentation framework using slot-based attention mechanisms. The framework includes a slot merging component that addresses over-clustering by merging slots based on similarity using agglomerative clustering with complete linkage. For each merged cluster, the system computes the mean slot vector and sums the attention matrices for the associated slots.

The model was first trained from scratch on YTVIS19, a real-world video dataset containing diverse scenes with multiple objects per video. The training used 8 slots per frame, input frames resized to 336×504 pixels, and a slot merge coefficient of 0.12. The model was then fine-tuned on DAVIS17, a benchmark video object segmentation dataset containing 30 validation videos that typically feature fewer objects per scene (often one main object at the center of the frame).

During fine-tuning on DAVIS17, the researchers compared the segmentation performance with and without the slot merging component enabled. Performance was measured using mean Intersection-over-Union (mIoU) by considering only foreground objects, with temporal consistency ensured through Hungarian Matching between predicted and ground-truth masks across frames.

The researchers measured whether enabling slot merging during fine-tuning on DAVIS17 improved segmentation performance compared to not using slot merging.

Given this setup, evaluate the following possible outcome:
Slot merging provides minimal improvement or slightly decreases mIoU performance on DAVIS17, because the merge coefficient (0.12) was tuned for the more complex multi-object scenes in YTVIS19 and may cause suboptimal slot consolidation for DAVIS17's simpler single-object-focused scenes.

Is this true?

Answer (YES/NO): YES